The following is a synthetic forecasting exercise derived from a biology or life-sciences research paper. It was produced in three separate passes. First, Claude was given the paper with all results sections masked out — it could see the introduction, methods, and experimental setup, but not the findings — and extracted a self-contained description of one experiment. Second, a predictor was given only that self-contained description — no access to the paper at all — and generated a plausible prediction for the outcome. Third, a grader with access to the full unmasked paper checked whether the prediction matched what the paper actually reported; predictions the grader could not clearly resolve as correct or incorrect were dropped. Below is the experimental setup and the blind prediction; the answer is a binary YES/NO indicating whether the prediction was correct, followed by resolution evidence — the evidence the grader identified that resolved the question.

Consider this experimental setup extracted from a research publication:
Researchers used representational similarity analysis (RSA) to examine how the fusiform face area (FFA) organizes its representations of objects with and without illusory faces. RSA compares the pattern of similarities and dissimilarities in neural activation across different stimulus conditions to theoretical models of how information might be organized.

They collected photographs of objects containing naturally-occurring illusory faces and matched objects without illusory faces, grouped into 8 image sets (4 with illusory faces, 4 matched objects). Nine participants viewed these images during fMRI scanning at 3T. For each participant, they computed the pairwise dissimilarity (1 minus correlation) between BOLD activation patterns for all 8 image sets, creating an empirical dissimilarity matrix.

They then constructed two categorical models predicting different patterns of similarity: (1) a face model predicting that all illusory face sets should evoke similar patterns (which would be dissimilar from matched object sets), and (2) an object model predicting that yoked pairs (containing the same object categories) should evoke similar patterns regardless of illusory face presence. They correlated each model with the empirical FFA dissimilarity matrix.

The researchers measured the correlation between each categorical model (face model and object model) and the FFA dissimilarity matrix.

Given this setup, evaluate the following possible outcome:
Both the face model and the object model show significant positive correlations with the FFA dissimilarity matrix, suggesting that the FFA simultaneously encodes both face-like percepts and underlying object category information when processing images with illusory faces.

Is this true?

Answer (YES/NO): NO